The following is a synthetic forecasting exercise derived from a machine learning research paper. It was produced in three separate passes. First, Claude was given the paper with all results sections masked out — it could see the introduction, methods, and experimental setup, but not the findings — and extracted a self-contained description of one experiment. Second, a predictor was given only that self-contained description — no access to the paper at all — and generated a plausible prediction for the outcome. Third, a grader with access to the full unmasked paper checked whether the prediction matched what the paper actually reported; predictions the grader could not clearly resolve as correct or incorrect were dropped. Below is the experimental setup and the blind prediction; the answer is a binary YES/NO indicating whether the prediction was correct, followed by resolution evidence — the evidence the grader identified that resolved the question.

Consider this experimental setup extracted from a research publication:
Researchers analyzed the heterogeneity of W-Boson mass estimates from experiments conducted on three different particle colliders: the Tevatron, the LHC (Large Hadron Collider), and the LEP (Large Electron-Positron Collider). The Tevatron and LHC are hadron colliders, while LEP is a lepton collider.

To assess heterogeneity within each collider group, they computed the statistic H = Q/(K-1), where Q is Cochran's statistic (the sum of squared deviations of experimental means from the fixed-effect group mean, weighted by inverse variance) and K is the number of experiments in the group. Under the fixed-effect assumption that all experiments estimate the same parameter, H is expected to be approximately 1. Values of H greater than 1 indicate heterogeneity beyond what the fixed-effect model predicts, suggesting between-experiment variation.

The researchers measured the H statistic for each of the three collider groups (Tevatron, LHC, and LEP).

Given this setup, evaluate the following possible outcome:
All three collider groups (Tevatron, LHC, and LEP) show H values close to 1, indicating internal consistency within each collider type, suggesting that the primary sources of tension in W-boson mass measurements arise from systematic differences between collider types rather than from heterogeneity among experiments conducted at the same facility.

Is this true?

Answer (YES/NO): NO